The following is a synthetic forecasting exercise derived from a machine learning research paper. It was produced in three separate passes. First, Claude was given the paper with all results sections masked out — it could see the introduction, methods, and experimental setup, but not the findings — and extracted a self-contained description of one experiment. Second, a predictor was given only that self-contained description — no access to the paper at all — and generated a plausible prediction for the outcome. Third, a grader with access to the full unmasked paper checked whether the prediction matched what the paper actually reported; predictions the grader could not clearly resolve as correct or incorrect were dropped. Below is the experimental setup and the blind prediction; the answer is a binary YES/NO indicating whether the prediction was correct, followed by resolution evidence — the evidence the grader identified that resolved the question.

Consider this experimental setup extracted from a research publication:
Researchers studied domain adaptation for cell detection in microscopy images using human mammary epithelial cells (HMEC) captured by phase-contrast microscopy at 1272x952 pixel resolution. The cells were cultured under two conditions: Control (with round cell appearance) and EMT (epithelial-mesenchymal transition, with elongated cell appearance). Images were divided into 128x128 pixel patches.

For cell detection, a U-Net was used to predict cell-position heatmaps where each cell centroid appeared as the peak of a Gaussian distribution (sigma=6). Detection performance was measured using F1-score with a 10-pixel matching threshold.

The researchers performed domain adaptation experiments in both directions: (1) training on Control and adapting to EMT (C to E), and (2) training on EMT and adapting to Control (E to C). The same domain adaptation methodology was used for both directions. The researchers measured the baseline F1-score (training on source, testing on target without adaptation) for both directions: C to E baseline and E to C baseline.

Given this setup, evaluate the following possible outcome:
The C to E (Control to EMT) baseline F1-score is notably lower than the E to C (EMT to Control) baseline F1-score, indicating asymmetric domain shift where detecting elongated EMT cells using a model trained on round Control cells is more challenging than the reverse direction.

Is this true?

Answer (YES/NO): YES